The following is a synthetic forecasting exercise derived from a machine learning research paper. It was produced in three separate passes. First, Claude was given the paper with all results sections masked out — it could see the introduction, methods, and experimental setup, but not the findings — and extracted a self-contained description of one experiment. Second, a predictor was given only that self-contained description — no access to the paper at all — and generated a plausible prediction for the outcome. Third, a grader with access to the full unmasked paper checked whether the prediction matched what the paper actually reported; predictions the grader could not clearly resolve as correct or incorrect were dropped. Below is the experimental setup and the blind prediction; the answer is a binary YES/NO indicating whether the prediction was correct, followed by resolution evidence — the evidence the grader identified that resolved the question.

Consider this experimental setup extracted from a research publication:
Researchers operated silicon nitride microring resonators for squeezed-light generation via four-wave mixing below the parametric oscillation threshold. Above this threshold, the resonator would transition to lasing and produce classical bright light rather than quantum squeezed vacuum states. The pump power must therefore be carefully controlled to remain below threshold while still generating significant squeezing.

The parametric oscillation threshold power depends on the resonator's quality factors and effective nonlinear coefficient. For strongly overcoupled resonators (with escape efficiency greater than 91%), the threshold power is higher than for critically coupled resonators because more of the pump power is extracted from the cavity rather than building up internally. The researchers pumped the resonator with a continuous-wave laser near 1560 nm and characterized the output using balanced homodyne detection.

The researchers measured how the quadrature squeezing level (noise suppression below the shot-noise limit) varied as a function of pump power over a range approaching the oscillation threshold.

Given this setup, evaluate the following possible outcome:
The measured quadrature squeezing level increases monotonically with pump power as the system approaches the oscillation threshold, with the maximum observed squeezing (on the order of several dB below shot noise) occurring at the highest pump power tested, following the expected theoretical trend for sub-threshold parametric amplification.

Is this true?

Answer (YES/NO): NO